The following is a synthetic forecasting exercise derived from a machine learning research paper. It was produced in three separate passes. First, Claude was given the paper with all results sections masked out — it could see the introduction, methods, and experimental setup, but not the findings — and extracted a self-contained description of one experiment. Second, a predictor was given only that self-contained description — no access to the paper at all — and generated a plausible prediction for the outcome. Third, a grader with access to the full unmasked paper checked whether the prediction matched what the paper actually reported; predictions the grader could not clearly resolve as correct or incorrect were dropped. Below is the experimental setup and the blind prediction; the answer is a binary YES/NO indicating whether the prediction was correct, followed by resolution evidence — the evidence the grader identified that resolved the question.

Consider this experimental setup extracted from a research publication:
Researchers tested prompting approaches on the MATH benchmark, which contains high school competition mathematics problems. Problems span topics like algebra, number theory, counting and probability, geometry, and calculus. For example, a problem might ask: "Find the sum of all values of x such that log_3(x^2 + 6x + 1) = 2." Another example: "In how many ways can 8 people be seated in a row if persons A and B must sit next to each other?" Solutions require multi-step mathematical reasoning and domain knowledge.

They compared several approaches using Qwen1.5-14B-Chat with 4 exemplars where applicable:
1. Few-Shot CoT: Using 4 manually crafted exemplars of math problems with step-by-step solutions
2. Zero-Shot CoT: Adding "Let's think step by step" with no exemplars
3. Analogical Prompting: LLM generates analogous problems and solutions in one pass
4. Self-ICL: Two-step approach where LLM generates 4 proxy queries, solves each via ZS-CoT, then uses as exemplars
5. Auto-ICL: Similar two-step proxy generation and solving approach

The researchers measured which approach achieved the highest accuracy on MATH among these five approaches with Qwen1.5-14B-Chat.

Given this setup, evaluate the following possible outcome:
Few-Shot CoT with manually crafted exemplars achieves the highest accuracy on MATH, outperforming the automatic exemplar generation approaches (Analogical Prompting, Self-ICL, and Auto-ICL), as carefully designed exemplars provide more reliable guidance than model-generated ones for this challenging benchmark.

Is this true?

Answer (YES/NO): NO